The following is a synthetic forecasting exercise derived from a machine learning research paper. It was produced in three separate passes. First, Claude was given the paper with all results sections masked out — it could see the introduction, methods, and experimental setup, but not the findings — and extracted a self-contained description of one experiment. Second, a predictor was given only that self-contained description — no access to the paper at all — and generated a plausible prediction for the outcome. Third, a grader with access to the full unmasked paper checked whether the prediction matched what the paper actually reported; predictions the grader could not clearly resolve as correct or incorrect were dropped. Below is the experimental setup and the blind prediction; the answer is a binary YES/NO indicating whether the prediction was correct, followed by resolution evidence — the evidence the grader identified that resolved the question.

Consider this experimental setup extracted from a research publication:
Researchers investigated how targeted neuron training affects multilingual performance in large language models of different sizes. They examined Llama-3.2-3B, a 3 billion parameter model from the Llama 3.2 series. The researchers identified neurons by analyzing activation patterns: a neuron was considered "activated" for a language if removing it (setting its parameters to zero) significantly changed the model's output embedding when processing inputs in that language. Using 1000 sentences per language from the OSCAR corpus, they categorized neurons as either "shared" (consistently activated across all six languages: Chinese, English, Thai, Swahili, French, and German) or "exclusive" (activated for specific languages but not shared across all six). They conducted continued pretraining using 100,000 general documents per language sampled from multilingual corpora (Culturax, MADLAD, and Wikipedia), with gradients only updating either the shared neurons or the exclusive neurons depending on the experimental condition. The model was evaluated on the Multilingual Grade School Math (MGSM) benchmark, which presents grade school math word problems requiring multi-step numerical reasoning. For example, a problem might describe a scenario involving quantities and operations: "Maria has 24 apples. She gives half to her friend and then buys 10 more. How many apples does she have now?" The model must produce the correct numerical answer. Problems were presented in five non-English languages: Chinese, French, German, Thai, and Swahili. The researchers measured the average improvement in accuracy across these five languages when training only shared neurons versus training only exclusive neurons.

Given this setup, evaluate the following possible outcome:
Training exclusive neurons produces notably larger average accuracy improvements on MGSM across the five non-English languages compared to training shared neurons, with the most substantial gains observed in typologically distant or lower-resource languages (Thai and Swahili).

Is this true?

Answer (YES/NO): NO